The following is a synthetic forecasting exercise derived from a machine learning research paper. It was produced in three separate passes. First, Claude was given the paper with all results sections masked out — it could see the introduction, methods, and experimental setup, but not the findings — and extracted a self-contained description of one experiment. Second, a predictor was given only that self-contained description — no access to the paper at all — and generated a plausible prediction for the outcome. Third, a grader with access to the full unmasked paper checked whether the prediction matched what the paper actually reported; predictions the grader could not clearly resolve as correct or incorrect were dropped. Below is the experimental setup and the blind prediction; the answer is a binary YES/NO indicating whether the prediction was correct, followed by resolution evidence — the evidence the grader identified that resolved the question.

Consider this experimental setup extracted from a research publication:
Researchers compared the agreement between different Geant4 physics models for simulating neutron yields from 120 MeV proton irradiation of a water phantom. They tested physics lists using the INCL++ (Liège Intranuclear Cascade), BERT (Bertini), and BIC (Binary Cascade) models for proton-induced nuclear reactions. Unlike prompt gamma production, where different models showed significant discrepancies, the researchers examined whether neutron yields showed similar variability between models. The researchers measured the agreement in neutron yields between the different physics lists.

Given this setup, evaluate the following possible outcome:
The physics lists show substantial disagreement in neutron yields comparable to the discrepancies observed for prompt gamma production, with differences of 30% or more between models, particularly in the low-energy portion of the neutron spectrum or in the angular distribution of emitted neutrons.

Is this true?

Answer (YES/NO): NO